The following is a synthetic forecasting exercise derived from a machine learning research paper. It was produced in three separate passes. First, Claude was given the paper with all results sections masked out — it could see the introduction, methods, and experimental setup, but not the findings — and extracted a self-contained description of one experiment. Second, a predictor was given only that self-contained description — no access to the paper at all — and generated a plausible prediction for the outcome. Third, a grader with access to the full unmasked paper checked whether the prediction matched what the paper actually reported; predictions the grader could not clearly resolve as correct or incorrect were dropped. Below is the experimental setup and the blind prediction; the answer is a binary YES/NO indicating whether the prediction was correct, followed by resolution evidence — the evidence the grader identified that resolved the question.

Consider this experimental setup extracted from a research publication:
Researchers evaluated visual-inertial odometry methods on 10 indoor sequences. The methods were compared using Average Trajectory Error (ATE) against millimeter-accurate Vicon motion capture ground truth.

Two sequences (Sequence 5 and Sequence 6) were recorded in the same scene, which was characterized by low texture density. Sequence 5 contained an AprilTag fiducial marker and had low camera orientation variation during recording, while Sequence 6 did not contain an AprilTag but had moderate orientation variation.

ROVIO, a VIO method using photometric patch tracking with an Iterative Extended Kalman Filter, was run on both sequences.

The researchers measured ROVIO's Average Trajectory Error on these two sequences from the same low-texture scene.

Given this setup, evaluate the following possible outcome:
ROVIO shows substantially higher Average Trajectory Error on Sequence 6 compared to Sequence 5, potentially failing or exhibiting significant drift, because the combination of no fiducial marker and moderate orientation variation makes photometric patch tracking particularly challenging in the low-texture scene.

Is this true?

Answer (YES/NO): NO